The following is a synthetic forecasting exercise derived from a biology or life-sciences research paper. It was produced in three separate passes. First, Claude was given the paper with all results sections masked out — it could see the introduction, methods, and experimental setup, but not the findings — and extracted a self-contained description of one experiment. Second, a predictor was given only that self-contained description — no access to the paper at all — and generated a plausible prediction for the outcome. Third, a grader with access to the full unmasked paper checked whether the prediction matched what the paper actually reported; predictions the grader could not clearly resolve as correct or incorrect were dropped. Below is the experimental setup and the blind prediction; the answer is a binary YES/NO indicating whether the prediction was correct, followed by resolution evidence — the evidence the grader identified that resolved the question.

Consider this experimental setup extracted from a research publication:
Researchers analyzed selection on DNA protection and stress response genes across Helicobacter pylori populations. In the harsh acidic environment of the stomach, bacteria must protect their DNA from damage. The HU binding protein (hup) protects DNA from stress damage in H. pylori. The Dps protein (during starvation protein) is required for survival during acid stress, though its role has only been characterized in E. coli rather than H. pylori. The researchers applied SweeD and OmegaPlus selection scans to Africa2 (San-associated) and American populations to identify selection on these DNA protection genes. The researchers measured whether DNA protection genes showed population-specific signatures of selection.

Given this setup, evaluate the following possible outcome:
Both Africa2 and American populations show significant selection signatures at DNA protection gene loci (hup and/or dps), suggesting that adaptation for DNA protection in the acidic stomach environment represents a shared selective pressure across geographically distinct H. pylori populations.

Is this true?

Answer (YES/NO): YES